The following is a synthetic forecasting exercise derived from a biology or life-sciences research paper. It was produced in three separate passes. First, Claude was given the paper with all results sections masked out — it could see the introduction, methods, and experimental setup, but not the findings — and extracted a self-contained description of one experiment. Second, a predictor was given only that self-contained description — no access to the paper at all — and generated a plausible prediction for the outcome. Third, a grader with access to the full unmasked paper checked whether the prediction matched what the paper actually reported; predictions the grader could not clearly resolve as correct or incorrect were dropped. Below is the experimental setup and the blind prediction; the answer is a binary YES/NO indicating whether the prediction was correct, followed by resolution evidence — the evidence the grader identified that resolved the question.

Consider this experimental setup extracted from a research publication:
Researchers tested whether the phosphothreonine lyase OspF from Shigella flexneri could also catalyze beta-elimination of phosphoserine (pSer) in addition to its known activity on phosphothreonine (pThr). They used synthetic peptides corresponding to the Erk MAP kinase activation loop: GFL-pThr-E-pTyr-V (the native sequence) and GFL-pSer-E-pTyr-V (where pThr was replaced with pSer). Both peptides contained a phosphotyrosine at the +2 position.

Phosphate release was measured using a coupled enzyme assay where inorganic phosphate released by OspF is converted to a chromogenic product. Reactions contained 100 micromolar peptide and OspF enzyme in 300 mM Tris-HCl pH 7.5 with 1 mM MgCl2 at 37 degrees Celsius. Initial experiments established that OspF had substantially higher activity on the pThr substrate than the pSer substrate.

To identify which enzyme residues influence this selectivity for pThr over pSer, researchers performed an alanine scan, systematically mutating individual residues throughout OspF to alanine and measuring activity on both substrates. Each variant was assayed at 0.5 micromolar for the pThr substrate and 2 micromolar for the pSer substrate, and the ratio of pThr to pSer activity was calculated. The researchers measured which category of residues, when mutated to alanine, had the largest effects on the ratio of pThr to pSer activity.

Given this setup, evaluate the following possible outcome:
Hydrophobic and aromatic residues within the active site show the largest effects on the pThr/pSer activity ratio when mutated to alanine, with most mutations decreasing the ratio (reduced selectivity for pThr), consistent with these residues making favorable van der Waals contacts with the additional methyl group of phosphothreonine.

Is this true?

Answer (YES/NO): NO